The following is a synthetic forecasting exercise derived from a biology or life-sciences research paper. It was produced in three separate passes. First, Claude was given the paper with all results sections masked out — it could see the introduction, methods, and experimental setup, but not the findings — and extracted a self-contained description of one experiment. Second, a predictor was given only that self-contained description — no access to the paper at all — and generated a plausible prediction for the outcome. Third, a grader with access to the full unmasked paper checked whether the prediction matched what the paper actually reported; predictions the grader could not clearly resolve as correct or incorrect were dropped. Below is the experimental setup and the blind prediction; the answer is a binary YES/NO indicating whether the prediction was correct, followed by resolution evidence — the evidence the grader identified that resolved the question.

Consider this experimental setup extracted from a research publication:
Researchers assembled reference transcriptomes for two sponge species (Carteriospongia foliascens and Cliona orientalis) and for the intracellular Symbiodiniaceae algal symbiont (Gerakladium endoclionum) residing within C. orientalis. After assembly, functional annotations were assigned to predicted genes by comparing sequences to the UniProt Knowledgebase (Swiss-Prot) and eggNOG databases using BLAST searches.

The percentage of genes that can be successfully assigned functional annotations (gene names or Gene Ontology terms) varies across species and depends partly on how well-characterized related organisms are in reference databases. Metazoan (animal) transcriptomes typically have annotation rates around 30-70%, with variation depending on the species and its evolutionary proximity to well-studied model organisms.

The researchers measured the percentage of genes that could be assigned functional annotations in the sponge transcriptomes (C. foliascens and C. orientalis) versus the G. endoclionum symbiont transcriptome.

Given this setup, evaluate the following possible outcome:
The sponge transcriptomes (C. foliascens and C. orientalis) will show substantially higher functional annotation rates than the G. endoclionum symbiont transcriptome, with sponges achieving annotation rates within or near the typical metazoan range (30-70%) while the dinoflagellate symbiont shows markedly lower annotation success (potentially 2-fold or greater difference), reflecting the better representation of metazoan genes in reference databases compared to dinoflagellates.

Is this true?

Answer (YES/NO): YES